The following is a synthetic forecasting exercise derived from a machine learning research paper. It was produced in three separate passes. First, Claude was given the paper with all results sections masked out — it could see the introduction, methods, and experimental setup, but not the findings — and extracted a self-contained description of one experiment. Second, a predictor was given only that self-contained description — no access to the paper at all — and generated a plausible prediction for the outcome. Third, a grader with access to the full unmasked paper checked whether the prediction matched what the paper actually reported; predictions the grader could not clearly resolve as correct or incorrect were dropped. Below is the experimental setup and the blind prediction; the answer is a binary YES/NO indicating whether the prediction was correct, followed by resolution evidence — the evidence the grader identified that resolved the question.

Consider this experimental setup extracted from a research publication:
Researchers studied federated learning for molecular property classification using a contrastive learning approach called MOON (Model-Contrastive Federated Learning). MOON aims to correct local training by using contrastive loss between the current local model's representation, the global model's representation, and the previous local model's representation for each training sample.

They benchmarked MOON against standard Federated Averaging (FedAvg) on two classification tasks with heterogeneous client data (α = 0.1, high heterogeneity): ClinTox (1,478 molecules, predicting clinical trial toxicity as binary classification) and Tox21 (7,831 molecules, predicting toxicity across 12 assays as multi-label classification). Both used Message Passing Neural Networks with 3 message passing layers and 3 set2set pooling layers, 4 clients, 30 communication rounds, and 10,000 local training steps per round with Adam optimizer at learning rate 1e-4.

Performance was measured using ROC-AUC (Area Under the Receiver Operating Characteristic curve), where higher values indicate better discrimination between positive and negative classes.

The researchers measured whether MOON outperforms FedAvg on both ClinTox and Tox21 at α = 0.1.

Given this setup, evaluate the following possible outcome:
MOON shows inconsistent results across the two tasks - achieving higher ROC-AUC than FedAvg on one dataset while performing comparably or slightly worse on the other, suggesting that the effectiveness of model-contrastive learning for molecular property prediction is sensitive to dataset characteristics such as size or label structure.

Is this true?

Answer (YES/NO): YES